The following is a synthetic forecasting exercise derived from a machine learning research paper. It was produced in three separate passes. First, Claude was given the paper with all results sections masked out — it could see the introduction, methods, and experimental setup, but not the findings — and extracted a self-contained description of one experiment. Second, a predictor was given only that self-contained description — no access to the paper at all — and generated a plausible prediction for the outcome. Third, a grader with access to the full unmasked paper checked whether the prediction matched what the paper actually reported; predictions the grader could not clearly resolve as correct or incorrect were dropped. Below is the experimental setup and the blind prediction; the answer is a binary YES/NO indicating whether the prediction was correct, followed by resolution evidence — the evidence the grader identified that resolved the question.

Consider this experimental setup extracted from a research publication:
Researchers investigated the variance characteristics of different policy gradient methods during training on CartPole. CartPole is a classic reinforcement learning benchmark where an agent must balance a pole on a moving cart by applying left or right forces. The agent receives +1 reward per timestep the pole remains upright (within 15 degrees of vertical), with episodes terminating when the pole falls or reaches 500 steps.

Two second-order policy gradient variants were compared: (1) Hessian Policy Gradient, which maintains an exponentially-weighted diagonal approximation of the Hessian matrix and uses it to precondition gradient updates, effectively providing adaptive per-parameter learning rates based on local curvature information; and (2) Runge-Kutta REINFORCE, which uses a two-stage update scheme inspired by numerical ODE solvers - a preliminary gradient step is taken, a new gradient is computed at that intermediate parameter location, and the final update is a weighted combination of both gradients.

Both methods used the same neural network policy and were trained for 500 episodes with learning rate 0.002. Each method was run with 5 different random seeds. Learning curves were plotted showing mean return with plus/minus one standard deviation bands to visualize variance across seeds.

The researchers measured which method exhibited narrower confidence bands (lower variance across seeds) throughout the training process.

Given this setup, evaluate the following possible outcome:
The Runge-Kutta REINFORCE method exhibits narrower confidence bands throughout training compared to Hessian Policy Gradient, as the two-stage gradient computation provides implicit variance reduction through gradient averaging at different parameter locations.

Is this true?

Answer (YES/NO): YES